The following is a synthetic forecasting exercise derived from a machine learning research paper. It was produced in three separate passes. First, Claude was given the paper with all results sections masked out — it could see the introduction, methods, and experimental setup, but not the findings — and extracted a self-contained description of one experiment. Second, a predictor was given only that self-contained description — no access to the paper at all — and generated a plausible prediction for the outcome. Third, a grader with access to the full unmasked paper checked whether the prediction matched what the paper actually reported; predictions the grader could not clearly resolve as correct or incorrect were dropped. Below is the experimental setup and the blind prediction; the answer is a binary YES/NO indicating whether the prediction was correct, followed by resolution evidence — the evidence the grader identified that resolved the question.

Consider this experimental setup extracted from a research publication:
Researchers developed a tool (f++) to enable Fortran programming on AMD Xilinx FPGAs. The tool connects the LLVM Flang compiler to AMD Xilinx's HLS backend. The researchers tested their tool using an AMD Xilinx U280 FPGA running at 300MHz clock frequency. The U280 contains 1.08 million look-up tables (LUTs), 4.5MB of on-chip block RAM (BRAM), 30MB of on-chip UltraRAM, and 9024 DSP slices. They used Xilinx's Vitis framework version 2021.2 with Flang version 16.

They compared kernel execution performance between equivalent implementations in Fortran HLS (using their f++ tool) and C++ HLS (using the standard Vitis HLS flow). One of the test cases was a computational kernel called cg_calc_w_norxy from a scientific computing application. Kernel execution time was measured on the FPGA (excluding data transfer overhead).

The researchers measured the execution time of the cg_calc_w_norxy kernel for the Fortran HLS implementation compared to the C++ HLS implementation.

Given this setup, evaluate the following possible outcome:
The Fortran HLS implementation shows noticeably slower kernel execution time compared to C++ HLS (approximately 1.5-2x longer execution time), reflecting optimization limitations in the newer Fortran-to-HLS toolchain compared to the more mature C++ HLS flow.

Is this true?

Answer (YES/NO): NO